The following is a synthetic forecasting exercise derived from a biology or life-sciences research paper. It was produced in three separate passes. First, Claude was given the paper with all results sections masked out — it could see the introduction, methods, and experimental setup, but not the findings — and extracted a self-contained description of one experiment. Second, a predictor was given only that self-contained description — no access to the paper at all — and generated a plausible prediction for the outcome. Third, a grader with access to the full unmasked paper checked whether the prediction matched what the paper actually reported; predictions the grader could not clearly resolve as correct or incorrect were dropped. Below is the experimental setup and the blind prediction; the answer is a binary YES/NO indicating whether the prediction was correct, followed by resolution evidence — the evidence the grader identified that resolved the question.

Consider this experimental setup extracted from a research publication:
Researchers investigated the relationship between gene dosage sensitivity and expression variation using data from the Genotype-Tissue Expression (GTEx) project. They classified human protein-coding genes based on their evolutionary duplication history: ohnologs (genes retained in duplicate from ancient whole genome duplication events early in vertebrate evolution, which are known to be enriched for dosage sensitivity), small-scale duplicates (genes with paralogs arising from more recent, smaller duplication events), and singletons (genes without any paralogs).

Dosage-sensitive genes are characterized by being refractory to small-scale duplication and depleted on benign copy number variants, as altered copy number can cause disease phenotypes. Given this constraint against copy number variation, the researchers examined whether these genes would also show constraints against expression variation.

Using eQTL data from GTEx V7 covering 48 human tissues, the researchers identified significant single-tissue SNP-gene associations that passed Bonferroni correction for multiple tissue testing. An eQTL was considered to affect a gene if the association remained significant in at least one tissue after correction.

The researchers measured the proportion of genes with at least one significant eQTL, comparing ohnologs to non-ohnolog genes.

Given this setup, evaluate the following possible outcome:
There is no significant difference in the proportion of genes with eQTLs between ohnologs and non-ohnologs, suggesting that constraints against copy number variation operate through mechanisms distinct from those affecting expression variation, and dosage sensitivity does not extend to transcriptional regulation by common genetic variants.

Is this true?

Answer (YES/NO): NO